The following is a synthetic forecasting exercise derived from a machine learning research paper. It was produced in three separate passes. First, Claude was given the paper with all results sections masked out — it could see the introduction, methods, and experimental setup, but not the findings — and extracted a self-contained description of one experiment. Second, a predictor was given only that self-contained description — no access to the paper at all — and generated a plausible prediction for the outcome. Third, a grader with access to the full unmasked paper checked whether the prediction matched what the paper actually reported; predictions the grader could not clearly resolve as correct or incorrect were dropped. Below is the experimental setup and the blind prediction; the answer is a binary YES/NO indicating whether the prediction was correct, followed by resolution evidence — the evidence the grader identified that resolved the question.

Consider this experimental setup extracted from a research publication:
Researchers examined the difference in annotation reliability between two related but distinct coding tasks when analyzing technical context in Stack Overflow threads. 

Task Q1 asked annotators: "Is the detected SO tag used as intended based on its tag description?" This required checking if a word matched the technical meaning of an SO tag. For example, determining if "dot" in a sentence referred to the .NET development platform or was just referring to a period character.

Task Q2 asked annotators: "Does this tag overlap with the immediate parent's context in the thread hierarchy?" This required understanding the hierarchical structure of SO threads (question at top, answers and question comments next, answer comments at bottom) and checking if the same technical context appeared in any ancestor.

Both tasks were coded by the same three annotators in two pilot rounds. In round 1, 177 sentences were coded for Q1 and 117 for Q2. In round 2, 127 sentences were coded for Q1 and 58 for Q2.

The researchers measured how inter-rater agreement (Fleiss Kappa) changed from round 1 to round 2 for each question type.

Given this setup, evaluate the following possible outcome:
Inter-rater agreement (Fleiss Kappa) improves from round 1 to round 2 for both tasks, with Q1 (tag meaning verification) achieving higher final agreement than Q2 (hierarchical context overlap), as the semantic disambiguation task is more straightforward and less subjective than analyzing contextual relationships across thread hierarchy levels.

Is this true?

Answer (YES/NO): NO